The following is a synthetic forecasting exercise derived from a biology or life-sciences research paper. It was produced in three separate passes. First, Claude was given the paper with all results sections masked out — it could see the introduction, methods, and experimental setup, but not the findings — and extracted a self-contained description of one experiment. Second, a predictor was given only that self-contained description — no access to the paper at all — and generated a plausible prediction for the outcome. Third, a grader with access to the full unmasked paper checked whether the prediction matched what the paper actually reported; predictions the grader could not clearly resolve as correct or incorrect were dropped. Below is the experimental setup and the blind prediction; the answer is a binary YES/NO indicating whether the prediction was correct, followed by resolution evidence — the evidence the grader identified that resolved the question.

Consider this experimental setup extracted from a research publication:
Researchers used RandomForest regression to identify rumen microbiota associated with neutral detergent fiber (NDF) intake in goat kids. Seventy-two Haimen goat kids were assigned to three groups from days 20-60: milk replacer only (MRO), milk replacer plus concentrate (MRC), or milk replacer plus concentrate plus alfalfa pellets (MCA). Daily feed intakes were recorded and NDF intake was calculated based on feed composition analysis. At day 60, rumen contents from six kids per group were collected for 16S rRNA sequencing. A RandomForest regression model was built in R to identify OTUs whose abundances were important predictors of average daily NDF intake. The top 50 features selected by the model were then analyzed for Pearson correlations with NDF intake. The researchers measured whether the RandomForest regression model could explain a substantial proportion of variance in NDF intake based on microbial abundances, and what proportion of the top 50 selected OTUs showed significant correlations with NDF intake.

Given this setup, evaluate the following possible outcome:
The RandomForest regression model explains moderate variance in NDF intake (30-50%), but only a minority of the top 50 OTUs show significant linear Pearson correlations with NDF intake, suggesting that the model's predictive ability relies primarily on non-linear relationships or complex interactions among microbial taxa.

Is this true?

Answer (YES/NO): NO